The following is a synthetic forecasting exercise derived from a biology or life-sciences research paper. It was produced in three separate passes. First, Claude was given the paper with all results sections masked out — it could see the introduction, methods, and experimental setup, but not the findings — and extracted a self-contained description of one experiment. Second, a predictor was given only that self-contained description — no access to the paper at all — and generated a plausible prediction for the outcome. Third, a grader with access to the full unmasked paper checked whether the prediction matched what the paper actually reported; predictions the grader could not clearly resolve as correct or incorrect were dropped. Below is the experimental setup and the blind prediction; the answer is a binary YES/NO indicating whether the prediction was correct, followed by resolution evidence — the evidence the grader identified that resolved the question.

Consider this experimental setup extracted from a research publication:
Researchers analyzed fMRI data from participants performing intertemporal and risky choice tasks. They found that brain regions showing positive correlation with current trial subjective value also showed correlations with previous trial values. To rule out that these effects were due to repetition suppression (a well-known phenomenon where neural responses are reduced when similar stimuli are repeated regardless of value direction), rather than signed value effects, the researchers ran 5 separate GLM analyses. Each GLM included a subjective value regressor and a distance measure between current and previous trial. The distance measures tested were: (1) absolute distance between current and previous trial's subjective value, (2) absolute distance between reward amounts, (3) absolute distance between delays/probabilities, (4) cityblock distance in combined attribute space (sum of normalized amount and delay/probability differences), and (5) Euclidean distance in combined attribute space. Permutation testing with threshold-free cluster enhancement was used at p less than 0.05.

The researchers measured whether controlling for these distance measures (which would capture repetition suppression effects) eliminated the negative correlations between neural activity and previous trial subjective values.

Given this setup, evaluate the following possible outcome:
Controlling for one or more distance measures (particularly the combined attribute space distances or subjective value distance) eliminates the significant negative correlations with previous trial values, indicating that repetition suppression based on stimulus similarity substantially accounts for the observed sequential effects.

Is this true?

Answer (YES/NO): NO